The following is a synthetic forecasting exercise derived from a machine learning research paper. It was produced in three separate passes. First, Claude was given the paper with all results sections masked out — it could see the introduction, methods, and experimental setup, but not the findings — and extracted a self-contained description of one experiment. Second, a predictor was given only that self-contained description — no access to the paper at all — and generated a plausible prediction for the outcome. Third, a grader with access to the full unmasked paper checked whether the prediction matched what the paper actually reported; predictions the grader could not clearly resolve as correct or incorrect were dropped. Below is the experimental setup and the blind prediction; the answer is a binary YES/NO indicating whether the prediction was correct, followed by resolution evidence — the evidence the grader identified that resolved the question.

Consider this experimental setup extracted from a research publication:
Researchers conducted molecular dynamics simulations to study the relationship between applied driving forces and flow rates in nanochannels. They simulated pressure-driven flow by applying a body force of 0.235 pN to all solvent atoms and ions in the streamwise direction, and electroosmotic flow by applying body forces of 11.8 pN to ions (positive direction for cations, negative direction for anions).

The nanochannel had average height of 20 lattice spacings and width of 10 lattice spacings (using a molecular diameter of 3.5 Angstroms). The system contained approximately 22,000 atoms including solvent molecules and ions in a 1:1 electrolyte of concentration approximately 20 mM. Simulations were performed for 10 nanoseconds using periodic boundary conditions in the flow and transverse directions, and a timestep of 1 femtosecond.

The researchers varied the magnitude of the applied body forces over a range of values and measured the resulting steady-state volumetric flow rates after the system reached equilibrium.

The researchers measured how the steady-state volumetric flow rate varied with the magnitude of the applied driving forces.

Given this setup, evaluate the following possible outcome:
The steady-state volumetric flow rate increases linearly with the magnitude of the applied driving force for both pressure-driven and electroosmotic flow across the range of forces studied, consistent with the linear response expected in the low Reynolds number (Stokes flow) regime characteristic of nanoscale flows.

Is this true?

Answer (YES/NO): YES